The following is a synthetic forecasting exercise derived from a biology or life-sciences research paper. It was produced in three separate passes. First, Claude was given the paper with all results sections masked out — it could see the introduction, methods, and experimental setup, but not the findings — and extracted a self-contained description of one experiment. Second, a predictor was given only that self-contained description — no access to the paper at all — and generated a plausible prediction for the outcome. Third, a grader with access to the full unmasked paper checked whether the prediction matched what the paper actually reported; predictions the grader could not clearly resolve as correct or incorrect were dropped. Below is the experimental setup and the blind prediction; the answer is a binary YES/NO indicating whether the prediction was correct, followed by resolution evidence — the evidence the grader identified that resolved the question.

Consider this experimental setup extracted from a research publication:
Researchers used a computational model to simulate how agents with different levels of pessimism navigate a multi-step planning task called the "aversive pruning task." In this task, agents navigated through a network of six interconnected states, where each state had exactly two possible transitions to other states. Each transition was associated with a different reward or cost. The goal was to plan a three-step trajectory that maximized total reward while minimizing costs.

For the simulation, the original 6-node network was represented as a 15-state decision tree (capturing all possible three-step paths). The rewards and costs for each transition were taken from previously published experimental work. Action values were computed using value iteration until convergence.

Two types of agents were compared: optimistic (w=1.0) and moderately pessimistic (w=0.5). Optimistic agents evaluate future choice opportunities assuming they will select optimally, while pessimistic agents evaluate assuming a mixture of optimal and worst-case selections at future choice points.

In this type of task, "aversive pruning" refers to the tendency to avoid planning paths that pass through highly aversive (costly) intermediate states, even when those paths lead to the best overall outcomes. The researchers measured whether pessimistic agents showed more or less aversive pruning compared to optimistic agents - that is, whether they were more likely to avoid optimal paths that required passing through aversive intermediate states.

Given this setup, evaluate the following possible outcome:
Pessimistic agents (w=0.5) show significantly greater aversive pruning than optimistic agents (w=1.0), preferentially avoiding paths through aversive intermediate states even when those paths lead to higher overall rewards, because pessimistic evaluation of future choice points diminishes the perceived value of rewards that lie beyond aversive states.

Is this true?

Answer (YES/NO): YES